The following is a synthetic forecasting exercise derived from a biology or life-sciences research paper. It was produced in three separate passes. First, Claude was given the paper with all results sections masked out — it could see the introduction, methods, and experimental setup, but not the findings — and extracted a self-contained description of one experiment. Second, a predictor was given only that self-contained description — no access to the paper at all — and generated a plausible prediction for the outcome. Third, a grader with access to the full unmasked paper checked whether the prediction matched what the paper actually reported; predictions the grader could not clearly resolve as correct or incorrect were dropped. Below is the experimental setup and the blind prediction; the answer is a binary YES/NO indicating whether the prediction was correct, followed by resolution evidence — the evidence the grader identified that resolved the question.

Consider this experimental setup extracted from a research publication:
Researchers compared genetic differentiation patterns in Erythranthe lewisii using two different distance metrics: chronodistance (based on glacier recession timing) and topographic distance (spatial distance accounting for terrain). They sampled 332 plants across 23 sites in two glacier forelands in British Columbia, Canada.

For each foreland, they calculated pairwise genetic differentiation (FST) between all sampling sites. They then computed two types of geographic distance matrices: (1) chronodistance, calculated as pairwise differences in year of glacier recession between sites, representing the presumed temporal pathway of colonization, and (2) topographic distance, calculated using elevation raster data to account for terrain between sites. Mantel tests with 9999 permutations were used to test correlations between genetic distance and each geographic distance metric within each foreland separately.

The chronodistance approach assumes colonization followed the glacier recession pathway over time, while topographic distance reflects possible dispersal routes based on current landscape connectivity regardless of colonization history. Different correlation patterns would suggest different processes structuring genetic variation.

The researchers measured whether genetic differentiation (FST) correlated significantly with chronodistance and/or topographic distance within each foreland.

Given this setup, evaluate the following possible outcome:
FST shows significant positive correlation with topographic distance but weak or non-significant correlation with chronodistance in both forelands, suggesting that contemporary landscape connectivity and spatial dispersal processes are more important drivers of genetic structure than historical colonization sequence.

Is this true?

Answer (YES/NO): NO